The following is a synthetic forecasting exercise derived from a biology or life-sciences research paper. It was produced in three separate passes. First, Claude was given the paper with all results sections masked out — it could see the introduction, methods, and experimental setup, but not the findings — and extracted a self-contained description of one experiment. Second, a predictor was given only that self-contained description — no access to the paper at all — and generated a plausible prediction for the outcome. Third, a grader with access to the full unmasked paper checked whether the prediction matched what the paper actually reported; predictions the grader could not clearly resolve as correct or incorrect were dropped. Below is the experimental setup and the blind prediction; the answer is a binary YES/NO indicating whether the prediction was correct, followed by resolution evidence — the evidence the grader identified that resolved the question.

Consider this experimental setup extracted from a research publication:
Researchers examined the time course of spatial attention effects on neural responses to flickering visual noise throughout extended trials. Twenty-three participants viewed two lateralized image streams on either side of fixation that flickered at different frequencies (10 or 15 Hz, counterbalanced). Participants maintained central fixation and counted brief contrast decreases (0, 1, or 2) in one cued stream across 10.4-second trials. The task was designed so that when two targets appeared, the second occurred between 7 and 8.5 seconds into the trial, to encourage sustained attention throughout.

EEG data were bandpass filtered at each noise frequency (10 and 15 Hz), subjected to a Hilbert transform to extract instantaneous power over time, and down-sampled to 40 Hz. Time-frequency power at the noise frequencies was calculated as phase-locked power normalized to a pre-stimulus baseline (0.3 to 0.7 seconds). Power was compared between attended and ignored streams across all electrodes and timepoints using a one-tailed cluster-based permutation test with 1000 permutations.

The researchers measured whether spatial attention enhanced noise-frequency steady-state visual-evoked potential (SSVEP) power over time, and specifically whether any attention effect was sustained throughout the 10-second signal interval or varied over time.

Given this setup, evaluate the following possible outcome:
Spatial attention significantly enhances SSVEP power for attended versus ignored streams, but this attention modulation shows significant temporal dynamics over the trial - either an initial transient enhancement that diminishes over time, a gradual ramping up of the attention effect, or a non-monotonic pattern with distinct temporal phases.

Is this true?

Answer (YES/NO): NO